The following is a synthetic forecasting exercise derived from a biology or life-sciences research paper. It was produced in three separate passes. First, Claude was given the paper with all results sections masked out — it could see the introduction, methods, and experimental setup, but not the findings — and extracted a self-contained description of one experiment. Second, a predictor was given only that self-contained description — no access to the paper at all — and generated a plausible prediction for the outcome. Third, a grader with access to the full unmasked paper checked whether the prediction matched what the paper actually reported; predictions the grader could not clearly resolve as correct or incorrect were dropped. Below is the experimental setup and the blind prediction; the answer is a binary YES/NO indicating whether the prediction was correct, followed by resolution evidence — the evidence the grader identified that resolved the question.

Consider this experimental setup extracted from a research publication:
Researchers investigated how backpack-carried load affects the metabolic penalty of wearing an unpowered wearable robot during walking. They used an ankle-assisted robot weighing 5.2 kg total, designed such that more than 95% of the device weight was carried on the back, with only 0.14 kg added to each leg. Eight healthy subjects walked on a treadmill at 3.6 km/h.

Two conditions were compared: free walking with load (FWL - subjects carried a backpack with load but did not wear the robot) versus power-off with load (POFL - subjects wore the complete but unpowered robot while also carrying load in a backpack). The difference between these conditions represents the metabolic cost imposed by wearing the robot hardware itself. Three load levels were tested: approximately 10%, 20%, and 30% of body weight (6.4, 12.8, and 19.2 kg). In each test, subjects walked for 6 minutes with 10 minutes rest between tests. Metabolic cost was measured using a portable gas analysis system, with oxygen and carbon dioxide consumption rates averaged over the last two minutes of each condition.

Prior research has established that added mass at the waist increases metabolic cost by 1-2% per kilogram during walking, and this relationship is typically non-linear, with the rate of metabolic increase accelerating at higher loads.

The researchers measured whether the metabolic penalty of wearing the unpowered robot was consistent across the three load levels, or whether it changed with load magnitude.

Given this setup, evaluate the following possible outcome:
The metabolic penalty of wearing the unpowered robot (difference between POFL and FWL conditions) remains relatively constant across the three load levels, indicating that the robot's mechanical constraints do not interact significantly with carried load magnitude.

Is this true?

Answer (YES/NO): NO